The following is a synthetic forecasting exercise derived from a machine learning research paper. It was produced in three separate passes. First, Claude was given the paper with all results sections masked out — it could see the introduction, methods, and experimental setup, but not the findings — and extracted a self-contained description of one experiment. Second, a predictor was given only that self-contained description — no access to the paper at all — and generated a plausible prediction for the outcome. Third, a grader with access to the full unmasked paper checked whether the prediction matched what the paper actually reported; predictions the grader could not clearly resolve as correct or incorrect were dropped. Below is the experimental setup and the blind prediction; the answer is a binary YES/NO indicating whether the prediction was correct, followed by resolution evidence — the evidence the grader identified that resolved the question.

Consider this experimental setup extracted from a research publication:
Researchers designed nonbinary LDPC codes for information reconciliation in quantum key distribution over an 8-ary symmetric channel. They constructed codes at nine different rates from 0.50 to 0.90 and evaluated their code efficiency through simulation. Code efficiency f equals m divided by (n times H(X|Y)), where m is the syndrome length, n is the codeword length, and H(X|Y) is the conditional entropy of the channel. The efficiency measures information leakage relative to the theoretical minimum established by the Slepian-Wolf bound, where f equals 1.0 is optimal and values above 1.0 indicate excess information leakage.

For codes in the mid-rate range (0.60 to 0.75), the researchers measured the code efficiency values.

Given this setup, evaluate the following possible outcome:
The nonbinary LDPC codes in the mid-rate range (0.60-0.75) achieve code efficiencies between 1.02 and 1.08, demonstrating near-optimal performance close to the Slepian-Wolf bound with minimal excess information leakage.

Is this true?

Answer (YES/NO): NO